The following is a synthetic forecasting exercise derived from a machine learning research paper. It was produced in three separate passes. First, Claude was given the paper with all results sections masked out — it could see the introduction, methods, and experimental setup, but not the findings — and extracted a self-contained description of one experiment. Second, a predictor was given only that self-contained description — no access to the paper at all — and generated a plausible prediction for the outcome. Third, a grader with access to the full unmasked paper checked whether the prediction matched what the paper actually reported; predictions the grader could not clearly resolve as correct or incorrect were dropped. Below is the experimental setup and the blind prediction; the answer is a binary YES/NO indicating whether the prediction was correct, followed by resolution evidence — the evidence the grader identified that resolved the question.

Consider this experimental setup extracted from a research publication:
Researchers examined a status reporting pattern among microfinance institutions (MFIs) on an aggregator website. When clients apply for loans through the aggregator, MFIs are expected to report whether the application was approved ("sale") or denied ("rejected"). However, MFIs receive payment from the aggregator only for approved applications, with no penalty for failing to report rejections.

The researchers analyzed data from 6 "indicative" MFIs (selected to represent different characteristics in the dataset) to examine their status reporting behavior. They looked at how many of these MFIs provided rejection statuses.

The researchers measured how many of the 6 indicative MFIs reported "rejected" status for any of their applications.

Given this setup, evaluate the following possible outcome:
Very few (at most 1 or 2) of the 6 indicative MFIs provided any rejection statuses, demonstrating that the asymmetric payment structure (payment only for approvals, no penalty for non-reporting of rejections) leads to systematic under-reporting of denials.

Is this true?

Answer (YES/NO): YES